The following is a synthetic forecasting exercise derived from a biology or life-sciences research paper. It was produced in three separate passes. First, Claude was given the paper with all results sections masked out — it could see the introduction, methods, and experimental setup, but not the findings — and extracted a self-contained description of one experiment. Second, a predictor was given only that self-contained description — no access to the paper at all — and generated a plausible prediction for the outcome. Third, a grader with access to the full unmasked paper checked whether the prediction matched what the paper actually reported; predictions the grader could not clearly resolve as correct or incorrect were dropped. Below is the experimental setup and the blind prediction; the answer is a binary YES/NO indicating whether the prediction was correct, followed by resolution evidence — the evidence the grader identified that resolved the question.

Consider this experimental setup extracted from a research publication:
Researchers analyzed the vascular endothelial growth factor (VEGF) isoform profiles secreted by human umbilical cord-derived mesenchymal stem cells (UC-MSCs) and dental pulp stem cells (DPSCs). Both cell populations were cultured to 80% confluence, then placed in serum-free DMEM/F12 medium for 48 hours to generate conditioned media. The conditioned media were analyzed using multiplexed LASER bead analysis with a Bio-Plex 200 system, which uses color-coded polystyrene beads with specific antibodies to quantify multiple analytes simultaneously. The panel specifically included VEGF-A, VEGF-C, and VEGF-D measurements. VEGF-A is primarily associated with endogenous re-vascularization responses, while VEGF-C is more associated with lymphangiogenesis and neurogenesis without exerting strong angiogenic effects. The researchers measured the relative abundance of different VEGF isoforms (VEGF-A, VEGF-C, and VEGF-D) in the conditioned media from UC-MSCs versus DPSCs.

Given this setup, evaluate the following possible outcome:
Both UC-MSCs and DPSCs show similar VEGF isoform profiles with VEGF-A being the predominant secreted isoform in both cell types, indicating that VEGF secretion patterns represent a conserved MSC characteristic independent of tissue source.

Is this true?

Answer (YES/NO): NO